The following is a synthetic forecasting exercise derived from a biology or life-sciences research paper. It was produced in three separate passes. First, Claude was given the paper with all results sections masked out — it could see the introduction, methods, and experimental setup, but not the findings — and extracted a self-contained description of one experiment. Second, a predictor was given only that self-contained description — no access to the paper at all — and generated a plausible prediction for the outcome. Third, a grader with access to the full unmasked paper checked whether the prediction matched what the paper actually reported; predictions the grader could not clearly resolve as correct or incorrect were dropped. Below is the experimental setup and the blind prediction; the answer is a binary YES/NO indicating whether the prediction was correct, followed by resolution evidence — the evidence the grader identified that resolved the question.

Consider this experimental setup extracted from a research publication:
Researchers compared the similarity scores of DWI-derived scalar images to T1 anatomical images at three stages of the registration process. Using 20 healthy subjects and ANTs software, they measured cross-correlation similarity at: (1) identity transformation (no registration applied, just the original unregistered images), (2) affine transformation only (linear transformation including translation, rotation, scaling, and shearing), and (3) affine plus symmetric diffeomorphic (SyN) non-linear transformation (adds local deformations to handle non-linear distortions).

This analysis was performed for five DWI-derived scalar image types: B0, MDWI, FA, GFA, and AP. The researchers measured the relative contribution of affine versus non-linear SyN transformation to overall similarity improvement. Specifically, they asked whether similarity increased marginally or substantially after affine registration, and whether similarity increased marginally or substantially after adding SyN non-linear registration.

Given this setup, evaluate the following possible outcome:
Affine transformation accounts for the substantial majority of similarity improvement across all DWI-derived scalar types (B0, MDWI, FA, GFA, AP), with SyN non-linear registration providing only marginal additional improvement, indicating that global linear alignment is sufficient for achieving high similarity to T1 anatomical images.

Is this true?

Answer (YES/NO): NO